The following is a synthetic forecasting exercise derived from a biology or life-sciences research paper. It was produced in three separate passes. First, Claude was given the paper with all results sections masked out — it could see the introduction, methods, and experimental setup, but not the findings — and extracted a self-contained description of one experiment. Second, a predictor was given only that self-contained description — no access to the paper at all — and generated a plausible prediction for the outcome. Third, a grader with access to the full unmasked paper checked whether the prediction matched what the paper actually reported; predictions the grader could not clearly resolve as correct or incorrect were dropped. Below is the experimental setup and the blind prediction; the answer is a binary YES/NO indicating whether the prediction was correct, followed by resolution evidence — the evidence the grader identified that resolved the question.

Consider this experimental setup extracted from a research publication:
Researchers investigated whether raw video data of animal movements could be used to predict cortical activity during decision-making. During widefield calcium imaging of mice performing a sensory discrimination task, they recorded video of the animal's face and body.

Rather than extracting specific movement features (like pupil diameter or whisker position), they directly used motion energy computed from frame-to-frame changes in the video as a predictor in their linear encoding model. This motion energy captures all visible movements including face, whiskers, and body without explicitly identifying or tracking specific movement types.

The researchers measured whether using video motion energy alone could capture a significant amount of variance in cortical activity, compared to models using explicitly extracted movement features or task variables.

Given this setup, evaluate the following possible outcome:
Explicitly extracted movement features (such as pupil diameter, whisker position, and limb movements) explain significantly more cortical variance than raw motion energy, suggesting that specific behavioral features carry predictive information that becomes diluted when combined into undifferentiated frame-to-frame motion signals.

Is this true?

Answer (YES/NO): NO